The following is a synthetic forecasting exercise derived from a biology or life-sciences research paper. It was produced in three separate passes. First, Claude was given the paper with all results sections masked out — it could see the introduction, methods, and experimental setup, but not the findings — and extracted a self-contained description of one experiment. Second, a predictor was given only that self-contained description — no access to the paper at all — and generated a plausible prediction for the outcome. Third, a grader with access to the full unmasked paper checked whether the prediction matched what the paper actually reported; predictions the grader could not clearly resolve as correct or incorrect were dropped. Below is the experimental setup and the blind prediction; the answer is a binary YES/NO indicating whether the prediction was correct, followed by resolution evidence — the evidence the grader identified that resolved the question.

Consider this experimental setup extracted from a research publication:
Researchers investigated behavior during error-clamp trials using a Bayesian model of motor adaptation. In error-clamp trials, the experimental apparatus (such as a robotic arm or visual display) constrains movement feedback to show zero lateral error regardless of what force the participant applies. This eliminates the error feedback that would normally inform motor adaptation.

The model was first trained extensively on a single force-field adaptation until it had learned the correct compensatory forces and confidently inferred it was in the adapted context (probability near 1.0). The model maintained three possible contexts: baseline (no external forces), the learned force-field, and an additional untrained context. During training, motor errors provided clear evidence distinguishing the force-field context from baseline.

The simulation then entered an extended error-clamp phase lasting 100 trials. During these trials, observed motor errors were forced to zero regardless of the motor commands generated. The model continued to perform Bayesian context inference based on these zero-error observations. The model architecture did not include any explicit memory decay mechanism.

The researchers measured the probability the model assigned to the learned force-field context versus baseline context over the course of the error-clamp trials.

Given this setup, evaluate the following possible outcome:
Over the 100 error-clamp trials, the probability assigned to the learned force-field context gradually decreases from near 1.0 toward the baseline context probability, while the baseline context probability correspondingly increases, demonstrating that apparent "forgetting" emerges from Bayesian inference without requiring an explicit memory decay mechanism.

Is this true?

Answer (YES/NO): YES